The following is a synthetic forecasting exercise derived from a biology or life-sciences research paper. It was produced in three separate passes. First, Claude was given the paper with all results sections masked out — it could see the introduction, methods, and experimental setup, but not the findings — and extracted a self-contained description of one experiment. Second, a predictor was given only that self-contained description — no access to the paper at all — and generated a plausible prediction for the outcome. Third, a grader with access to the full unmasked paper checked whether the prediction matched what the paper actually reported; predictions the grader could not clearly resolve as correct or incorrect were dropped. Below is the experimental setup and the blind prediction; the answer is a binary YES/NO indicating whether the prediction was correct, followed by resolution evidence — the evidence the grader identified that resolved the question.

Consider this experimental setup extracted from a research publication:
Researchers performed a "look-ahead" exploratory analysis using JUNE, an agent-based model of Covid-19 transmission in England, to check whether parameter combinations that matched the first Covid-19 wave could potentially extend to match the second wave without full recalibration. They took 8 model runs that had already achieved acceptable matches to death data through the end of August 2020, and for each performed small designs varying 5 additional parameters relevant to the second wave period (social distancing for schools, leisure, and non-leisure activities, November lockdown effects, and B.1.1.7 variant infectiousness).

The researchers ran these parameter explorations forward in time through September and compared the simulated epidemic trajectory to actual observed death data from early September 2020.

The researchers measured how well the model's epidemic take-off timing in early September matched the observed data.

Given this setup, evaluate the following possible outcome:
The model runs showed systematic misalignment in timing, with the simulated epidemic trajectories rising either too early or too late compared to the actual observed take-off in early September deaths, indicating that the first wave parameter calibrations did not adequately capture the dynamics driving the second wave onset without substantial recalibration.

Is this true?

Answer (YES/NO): NO